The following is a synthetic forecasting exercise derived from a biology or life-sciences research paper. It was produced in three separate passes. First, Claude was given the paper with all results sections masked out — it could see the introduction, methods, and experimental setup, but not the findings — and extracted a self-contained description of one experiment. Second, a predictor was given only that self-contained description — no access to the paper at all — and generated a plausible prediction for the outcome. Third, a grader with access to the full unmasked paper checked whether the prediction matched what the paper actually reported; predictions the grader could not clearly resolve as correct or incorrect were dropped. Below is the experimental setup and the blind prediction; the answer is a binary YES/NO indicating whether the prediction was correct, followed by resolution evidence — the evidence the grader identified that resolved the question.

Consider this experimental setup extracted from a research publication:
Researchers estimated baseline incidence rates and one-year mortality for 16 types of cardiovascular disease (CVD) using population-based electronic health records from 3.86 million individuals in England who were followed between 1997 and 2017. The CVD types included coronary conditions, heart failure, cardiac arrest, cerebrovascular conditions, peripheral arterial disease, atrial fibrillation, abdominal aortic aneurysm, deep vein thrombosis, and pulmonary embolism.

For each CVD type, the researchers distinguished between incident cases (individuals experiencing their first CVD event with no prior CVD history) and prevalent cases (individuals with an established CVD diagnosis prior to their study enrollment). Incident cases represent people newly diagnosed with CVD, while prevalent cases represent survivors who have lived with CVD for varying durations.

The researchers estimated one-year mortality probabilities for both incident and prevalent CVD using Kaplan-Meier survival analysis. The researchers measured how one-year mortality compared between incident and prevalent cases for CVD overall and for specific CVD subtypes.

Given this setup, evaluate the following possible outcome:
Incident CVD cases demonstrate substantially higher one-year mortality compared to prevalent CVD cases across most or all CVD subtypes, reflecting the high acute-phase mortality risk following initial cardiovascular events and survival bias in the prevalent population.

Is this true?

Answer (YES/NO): YES